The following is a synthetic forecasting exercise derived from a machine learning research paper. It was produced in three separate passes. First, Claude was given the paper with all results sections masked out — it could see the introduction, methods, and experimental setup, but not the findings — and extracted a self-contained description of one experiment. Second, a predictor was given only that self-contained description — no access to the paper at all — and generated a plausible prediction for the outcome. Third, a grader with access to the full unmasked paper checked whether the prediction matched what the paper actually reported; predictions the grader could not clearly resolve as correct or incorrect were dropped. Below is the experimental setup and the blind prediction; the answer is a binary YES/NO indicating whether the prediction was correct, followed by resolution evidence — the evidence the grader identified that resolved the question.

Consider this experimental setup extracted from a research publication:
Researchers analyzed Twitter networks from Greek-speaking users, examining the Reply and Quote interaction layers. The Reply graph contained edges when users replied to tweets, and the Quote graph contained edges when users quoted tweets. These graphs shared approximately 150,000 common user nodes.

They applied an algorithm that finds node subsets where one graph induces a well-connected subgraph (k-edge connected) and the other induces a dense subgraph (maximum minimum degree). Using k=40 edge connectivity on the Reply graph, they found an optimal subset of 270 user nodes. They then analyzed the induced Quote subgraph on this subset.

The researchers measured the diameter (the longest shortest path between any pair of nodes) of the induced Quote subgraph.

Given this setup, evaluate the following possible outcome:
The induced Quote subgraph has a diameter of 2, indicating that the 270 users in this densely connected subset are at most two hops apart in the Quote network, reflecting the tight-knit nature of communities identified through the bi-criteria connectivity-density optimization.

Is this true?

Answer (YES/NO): NO